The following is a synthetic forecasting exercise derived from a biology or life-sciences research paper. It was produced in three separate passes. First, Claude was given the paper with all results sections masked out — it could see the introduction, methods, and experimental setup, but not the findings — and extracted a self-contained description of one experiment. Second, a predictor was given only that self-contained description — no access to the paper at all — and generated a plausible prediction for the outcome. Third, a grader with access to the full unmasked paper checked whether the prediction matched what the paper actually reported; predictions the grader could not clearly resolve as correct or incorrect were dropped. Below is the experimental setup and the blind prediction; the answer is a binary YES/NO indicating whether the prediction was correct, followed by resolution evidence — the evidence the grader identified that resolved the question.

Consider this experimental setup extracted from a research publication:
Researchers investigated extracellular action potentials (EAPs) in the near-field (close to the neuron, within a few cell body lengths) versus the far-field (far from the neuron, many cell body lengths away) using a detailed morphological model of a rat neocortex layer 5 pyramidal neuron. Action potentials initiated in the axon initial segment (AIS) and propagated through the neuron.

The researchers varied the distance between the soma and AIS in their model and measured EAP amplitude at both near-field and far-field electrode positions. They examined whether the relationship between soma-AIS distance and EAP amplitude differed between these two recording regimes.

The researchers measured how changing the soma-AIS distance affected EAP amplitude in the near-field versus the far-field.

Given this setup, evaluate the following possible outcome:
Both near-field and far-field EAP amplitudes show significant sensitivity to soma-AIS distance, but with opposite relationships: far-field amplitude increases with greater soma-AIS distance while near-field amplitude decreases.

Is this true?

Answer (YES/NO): NO